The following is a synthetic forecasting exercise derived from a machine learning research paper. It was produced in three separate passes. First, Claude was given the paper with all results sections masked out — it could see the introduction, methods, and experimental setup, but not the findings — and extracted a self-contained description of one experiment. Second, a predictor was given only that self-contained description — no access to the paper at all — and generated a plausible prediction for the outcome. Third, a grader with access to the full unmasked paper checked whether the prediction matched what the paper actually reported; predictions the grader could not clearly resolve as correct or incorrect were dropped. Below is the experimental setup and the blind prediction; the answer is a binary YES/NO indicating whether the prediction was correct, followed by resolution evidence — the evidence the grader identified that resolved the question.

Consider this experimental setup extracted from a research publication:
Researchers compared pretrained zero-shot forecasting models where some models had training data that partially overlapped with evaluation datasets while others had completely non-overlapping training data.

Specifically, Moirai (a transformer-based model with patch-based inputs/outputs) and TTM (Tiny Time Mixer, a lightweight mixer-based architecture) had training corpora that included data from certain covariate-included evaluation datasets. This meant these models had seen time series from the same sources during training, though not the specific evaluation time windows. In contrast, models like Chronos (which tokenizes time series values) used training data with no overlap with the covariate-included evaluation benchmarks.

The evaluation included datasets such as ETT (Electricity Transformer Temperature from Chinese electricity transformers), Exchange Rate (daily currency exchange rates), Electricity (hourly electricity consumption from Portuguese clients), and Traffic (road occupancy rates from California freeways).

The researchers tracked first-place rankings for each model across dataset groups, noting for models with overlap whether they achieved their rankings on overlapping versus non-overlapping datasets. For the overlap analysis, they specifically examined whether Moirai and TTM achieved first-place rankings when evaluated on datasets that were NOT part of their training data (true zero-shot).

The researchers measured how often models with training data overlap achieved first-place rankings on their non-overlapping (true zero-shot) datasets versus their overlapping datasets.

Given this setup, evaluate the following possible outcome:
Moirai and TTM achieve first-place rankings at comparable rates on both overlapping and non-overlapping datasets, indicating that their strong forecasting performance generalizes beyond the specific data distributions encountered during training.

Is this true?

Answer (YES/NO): NO